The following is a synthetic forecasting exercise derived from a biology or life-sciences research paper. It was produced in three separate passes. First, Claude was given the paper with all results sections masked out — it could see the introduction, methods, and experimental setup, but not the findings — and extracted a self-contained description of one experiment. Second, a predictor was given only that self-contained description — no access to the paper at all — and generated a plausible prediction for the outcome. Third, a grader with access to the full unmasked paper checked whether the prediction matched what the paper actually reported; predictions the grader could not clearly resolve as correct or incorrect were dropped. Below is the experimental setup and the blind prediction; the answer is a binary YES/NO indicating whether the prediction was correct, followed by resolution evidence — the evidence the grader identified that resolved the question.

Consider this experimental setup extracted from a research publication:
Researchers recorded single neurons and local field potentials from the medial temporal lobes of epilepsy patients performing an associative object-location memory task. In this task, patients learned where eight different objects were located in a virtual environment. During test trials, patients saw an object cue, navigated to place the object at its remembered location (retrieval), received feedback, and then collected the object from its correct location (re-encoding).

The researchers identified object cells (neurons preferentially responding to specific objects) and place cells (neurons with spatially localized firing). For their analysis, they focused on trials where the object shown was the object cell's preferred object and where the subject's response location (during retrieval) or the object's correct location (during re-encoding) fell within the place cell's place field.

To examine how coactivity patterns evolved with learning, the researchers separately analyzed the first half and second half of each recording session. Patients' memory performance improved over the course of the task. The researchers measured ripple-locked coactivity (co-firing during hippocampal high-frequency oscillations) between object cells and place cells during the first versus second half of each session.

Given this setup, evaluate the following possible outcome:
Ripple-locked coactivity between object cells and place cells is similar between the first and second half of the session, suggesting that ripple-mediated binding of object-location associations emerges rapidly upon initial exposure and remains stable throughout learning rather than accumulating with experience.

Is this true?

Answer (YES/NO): NO